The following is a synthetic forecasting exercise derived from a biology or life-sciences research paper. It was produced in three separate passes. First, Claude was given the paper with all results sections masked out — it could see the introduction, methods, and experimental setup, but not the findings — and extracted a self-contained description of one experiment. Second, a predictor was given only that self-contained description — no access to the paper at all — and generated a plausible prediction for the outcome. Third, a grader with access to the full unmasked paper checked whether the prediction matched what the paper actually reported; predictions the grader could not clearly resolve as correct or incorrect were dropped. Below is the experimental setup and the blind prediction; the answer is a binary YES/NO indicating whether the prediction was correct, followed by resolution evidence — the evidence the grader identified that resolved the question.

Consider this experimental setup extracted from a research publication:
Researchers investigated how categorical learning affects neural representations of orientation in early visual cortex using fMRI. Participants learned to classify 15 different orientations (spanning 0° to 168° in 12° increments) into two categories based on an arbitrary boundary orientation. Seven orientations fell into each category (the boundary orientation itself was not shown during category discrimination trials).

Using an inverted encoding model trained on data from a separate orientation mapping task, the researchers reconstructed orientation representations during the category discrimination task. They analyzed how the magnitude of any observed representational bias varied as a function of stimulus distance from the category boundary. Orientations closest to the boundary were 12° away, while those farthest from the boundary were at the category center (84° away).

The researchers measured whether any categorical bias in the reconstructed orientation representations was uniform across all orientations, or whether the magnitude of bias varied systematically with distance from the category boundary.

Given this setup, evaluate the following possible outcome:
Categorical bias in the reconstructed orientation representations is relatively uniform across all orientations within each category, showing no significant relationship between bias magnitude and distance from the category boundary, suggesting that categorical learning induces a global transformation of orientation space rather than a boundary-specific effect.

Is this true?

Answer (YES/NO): NO